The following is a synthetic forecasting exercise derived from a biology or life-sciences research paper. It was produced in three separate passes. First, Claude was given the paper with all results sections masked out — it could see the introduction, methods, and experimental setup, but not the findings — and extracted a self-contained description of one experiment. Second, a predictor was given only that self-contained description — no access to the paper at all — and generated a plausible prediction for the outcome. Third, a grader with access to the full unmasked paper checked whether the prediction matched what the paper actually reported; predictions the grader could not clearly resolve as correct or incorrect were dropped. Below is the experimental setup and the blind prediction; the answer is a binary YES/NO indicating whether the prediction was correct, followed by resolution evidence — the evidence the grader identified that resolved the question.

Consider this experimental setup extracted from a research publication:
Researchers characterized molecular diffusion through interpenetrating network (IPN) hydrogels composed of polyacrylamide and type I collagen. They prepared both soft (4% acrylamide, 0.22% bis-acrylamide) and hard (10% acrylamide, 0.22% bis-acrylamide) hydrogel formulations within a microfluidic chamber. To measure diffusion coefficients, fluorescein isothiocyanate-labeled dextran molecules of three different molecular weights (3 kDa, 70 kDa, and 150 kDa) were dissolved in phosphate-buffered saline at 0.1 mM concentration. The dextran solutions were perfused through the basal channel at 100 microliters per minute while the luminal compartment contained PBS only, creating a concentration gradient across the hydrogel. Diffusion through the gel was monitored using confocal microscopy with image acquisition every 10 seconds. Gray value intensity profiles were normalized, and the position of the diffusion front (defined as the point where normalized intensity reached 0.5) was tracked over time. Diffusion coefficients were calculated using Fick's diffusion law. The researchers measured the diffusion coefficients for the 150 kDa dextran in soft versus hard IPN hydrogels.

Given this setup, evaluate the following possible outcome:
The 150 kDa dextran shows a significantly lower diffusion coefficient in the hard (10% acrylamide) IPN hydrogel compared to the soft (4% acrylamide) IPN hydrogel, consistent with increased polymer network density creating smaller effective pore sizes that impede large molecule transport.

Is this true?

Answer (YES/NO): YES